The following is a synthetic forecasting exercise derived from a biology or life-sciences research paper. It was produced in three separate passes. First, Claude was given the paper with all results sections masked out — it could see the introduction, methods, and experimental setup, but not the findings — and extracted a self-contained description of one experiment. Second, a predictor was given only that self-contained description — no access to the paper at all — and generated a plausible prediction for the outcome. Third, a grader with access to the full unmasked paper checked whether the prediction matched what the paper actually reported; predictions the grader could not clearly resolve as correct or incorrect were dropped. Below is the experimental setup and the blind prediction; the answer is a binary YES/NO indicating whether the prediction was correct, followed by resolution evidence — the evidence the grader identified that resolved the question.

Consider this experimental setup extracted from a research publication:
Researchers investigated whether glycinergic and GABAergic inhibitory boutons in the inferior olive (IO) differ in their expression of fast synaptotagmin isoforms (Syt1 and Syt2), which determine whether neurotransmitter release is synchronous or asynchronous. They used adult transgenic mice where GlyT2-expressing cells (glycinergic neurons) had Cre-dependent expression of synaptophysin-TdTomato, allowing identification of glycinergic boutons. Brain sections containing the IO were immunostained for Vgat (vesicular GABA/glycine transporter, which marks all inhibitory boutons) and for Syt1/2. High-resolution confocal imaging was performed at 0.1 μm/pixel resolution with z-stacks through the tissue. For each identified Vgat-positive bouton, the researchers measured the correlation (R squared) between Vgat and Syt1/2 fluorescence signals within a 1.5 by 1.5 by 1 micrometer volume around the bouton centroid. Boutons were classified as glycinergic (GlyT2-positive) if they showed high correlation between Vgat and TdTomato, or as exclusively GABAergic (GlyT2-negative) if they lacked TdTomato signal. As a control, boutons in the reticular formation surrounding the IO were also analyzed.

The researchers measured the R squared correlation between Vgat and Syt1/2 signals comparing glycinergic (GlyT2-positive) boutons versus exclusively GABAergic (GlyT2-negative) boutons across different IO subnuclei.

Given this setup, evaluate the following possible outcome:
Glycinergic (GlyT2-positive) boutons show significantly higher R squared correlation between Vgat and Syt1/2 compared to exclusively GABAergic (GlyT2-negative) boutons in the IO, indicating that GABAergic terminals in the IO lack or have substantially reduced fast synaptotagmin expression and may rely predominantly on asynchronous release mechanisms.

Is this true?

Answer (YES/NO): YES